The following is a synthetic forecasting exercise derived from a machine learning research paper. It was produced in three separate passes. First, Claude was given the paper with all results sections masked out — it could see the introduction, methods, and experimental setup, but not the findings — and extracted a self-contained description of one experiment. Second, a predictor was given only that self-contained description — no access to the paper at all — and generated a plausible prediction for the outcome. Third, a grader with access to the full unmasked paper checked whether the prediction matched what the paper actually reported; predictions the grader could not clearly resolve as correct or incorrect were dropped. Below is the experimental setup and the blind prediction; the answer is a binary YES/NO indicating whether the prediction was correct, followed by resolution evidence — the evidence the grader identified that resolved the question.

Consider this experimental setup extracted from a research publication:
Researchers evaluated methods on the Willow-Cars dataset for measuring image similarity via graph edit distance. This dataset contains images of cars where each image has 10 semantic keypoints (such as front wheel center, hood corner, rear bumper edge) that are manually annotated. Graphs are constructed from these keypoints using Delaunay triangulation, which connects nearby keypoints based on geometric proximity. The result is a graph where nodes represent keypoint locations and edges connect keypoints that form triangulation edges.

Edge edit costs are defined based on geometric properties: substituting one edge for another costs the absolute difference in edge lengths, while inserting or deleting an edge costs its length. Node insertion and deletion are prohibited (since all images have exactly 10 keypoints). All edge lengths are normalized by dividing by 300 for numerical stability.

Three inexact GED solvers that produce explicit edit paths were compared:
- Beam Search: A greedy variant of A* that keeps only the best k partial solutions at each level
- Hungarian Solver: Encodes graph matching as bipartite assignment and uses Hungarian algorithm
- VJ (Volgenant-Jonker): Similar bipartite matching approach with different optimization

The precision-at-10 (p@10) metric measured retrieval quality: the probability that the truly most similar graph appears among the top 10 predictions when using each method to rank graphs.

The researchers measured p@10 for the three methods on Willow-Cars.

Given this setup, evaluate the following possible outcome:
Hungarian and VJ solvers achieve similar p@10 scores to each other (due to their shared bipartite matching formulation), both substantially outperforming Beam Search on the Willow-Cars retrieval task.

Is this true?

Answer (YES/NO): NO